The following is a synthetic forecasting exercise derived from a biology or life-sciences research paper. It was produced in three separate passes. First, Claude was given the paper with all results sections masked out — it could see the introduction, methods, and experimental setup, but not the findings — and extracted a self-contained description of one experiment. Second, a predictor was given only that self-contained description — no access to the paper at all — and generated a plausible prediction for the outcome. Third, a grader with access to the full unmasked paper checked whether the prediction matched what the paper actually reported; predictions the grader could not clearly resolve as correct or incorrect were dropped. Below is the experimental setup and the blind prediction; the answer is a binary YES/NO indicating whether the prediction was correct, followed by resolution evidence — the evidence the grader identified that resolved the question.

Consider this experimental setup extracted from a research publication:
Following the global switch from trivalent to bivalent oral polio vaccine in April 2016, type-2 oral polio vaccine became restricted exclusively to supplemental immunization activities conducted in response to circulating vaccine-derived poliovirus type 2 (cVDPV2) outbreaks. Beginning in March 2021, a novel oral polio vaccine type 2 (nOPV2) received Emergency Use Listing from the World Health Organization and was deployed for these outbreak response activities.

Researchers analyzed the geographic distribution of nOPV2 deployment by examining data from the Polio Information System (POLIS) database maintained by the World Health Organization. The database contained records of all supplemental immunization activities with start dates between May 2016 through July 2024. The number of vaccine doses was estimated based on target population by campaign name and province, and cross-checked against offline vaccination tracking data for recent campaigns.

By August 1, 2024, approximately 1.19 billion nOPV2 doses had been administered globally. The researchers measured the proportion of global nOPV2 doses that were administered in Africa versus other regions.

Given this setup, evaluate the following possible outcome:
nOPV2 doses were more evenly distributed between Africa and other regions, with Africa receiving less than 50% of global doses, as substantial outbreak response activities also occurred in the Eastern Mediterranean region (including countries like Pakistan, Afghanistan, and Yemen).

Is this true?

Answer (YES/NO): NO